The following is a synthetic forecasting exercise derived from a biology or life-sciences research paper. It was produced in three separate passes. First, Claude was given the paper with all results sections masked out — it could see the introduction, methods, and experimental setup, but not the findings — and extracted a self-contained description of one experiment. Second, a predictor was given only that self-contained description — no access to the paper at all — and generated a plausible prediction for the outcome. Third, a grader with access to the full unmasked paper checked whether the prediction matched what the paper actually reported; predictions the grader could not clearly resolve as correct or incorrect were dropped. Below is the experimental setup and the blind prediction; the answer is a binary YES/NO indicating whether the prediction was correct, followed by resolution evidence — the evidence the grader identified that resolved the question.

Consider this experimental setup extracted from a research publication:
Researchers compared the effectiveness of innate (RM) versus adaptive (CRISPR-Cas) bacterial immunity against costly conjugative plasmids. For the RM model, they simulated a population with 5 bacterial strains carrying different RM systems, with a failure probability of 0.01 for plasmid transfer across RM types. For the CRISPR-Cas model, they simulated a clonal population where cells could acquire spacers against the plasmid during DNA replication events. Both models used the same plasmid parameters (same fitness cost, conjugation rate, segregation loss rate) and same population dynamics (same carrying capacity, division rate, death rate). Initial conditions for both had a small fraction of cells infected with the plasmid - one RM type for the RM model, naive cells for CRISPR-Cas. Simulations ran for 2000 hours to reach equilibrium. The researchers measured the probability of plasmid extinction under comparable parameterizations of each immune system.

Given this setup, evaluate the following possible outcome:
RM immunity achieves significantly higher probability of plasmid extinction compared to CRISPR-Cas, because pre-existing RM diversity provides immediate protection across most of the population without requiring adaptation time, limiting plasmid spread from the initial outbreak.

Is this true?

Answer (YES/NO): NO